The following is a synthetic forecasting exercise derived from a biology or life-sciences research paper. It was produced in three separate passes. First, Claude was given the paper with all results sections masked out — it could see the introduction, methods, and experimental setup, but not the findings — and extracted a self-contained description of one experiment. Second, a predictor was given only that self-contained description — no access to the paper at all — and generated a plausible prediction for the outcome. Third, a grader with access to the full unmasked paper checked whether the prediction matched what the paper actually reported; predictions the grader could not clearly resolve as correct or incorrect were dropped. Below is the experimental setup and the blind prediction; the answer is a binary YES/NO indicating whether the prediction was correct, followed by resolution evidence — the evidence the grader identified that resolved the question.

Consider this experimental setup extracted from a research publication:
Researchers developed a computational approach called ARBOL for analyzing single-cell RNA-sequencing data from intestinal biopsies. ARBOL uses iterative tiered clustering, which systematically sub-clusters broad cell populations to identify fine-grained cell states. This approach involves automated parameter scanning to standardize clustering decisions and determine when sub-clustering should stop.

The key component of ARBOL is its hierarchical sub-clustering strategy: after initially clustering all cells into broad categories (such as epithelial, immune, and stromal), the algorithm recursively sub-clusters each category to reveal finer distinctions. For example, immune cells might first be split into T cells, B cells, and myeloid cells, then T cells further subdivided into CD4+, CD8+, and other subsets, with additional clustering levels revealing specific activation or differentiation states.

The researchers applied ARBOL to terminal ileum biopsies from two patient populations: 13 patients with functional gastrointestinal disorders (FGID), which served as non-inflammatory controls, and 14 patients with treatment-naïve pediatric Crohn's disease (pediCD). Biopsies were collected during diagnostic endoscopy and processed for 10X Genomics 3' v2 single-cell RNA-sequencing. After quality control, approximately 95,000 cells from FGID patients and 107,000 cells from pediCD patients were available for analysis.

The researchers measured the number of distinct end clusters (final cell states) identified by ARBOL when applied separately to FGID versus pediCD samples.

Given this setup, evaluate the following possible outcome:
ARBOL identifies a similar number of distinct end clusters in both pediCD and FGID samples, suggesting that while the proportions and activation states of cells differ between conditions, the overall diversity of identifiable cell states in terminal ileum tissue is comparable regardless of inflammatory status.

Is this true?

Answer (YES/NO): NO